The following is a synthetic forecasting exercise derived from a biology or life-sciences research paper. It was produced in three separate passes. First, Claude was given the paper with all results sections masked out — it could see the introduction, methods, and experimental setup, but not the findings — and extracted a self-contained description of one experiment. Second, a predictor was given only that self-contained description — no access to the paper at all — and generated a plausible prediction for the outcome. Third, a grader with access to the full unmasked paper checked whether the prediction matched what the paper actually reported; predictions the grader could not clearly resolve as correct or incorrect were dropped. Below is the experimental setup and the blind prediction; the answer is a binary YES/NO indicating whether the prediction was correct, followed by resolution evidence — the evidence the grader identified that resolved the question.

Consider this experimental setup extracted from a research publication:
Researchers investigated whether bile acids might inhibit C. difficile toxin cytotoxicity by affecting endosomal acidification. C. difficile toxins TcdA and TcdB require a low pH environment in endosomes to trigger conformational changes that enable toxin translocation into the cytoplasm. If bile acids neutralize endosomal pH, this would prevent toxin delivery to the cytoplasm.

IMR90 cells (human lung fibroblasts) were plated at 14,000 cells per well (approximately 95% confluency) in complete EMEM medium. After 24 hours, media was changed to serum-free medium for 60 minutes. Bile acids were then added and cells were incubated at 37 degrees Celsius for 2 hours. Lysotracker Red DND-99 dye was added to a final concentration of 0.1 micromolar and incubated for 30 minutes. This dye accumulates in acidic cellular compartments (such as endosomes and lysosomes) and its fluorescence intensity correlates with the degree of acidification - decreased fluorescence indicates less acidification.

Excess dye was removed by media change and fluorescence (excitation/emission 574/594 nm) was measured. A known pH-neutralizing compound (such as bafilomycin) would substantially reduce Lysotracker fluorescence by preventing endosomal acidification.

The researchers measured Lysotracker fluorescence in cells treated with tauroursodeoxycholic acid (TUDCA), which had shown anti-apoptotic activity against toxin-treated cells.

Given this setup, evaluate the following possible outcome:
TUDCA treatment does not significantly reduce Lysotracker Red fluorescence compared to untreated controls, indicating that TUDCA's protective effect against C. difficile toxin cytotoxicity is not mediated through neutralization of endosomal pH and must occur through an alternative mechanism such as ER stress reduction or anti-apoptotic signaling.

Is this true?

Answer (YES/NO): YES